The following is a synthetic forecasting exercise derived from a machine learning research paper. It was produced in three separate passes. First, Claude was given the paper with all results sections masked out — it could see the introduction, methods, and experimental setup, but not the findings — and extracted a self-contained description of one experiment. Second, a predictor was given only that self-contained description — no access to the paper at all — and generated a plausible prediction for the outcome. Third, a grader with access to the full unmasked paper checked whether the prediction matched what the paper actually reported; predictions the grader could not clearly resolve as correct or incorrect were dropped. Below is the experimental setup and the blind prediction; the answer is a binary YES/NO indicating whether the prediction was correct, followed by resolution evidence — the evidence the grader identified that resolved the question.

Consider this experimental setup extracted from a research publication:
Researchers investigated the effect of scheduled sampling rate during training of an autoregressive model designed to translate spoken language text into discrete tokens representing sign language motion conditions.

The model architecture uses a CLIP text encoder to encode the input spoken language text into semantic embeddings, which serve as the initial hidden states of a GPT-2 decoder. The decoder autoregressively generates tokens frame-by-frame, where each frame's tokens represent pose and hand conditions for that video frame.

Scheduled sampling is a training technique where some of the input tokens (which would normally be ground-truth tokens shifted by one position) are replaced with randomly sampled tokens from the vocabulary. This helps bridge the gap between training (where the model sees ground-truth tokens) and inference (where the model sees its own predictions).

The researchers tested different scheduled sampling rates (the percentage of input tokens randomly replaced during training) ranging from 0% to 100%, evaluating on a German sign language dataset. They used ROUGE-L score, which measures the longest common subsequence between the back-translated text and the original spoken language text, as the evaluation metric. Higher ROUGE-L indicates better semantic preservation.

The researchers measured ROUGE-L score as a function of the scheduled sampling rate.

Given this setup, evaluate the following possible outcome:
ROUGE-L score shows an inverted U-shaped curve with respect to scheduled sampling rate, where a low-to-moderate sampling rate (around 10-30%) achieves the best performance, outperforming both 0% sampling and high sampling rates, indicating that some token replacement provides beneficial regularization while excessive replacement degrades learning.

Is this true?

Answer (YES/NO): NO